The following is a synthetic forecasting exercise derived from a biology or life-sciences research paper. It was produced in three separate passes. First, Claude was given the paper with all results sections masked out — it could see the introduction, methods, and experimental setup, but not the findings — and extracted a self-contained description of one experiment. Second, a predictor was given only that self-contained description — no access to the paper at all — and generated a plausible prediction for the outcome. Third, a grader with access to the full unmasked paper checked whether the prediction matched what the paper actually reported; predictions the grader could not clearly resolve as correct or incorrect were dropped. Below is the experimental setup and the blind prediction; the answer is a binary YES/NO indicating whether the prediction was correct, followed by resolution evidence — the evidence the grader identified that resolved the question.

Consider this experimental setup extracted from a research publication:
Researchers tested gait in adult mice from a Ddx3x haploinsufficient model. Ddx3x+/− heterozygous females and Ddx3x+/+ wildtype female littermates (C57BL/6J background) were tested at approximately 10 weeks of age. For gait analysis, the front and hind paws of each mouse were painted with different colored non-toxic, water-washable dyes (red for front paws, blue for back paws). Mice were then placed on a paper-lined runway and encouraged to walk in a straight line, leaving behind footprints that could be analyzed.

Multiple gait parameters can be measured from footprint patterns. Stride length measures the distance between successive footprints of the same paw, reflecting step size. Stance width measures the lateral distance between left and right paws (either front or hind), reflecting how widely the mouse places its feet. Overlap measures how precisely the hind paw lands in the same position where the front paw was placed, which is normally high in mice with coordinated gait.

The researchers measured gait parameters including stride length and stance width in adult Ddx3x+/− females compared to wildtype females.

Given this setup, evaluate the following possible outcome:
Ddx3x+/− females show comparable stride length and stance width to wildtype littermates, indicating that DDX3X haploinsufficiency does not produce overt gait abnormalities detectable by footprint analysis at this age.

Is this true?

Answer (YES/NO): YES